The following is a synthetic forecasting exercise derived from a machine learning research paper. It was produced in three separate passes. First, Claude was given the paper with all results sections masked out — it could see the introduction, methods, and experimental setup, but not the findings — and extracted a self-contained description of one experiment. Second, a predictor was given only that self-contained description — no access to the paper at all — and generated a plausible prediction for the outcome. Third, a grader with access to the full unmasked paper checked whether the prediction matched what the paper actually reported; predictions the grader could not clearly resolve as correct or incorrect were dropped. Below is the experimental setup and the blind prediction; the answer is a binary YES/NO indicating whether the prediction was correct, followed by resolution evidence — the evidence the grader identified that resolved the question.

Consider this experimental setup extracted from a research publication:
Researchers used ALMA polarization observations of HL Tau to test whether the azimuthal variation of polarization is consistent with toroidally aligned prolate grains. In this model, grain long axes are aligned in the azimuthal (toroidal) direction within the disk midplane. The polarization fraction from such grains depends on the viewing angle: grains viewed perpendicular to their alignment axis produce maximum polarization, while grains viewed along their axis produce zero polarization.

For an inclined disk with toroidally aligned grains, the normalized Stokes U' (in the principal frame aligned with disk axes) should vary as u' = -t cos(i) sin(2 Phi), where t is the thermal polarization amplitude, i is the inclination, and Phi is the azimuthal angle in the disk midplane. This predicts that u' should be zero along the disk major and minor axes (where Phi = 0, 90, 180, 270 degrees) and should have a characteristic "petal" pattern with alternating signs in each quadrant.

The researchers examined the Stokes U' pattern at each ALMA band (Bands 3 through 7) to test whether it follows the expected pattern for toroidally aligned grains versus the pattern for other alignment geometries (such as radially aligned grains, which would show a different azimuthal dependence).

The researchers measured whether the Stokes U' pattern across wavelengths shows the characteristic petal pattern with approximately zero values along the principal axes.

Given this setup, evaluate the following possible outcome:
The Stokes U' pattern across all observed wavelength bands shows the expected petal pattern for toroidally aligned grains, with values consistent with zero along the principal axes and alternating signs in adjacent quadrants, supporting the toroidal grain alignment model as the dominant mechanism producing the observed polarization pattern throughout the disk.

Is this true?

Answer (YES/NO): NO